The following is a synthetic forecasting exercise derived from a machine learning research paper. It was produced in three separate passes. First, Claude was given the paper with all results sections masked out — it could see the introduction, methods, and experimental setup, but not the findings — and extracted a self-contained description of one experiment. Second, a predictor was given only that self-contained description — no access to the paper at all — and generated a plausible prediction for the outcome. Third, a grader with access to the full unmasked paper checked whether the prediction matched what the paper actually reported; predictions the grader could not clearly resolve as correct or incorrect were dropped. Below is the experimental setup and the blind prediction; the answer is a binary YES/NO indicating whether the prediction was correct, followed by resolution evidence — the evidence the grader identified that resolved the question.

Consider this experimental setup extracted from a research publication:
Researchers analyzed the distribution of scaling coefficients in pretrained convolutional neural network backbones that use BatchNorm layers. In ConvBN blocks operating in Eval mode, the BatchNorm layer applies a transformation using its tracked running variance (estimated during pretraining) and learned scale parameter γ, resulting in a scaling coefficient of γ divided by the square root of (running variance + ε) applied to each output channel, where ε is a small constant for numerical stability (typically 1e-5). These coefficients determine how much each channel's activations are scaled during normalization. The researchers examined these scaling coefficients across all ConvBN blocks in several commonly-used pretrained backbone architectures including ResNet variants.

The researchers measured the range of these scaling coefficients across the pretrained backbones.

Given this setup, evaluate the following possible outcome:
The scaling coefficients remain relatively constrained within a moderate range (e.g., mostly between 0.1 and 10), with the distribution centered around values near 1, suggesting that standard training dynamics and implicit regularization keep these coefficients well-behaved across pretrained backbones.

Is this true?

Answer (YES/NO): NO